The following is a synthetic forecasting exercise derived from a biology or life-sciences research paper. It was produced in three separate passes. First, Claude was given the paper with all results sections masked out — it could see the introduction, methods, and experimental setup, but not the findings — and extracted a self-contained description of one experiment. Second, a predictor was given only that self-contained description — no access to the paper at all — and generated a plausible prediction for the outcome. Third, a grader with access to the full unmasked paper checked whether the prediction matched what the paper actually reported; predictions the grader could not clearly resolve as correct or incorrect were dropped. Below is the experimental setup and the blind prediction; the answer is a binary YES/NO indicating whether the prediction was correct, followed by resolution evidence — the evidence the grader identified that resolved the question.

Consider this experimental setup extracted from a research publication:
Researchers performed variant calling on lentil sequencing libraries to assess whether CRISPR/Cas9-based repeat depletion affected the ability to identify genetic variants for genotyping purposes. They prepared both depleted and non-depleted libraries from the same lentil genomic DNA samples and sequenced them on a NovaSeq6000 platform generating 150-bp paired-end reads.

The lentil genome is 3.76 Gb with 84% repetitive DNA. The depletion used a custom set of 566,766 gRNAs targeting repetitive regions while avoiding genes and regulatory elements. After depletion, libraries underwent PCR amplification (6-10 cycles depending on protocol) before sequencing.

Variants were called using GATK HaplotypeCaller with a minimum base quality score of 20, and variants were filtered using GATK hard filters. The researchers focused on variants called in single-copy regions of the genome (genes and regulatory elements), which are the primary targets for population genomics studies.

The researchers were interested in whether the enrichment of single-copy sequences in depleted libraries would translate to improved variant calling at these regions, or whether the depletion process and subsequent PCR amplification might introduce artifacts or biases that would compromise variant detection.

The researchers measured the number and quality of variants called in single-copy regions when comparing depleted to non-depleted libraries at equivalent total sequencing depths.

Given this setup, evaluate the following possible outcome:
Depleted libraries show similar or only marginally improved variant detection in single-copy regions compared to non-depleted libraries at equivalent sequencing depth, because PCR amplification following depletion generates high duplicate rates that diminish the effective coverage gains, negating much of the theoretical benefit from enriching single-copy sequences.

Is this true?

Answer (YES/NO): NO